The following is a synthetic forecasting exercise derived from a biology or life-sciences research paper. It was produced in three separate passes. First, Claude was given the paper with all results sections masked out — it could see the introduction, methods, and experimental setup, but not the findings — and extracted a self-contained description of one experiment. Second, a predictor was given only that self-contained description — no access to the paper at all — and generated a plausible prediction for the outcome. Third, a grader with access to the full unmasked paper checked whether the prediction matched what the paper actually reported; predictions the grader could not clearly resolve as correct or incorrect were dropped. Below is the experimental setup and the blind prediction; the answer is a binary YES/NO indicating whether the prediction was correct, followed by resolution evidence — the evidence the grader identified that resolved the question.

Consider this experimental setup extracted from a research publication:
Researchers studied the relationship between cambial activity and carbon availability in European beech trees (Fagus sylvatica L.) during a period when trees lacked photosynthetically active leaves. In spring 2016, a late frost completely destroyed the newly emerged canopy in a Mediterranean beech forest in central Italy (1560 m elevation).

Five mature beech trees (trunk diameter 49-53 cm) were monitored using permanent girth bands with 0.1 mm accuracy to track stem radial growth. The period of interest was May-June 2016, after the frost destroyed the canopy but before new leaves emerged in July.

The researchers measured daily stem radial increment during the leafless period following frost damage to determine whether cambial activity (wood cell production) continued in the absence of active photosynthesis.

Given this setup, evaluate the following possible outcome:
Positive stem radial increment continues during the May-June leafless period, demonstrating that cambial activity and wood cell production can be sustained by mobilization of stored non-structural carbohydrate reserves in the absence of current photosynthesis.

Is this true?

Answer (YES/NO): YES